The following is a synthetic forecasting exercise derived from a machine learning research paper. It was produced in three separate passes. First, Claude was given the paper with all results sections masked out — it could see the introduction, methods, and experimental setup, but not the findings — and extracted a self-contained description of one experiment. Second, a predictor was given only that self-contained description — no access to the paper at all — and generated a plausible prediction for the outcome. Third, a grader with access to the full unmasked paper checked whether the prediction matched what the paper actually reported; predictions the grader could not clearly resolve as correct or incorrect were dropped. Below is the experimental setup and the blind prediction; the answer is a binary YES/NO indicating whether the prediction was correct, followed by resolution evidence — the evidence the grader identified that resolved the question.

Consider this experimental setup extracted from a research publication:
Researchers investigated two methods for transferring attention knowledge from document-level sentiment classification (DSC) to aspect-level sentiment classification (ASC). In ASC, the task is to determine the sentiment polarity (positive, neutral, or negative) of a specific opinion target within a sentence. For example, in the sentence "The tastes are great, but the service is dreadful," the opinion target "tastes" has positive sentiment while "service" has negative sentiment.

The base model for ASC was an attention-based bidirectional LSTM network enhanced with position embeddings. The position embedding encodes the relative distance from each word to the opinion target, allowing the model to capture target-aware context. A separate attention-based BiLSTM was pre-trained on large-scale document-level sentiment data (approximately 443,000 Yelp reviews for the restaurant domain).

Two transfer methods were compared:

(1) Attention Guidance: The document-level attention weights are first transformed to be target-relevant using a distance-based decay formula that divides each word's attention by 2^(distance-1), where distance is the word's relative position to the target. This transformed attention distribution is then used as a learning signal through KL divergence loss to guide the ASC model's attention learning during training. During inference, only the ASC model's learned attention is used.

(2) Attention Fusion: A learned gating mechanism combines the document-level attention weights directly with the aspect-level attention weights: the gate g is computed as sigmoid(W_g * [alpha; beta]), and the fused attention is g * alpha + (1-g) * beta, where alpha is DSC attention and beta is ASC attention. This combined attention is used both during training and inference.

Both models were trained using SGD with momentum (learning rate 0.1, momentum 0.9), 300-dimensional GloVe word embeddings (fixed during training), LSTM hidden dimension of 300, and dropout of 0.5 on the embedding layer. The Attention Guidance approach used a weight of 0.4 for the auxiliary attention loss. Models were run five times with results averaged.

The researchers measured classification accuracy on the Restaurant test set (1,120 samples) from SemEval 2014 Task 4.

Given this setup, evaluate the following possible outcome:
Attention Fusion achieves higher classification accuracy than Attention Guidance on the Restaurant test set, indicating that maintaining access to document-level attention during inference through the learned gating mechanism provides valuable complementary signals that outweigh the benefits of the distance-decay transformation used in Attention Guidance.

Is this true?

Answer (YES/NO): YES